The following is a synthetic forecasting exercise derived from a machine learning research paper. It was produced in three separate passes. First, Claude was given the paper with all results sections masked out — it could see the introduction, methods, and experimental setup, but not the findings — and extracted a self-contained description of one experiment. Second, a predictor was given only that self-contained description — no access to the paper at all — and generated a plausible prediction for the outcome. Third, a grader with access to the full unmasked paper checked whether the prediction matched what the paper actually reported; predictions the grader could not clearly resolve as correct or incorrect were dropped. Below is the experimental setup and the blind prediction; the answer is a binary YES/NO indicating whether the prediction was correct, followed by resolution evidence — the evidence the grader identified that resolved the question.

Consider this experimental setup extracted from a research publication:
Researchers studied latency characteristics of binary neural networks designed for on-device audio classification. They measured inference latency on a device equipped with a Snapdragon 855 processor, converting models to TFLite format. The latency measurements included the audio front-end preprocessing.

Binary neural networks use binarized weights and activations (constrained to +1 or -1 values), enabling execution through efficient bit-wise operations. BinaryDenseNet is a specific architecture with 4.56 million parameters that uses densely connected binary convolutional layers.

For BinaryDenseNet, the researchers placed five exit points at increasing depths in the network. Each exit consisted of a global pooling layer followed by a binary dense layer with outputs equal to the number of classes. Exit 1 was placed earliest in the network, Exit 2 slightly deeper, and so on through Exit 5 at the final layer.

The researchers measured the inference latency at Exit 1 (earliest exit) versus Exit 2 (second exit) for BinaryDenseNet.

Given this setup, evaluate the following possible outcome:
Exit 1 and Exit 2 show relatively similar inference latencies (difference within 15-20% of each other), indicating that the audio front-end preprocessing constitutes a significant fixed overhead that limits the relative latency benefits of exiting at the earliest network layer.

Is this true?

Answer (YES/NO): NO